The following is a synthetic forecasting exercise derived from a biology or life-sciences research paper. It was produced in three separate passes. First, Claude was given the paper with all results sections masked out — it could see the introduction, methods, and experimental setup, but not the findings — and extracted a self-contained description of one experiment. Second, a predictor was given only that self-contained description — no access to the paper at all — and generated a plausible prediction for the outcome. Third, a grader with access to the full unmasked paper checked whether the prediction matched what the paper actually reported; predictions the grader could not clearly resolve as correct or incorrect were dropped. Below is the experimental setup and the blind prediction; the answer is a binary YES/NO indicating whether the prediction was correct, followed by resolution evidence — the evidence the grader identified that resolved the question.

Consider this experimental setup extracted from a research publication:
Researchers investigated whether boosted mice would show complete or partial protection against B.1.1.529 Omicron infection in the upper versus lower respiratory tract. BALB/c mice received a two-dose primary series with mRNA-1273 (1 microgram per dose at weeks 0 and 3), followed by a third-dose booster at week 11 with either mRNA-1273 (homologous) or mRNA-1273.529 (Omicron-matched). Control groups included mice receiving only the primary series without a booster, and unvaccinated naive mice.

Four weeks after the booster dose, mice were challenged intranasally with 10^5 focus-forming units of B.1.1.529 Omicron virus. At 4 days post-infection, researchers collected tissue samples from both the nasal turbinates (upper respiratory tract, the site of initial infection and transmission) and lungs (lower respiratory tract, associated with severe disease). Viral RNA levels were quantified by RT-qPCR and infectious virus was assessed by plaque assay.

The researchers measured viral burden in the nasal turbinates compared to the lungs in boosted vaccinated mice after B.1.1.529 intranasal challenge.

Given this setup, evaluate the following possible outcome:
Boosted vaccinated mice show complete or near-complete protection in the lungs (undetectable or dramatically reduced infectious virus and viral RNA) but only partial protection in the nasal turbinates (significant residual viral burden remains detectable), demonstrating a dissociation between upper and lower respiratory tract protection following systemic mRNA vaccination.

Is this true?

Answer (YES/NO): NO